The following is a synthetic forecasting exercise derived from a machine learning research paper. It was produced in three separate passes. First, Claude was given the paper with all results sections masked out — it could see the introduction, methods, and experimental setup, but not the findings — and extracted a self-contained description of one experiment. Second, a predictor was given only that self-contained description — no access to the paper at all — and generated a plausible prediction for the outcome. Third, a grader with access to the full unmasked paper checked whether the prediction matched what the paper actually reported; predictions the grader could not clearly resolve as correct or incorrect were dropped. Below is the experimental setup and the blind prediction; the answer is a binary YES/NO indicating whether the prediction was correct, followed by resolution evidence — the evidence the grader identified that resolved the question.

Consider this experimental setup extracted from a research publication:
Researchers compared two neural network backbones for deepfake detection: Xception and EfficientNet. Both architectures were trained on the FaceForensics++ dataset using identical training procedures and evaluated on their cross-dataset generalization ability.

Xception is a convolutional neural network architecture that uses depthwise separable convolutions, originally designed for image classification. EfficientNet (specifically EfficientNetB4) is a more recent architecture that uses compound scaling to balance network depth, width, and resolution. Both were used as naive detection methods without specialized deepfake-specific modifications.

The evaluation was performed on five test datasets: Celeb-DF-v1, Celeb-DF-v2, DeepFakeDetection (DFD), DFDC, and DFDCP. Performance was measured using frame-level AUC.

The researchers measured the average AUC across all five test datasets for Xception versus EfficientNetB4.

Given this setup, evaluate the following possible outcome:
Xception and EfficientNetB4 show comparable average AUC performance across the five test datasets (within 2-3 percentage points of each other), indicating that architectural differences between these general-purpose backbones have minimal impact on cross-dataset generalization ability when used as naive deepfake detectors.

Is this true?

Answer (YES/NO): YES